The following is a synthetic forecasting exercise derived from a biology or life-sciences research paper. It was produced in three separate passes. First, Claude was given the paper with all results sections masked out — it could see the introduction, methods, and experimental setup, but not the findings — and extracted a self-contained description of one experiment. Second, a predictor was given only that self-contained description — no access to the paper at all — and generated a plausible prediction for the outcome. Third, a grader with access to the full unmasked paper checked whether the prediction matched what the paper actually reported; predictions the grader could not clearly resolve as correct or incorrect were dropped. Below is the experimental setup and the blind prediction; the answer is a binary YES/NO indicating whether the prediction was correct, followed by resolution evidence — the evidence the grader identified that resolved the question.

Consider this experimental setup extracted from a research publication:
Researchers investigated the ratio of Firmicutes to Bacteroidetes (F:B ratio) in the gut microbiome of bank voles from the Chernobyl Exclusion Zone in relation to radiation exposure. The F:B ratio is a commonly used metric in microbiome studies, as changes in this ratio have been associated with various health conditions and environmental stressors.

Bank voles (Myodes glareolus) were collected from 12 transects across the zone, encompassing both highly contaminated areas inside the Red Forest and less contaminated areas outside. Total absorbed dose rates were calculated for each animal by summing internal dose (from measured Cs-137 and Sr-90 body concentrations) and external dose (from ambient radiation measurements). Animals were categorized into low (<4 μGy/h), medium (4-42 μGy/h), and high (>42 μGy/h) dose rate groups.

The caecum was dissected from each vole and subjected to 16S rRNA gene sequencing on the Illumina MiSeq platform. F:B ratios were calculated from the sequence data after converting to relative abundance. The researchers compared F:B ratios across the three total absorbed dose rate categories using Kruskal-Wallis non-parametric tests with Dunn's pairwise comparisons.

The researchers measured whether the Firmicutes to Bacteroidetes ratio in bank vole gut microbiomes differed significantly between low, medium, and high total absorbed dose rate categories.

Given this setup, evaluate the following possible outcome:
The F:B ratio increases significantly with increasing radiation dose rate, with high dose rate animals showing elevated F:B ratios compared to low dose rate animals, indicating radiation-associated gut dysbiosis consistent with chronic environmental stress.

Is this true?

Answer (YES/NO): NO